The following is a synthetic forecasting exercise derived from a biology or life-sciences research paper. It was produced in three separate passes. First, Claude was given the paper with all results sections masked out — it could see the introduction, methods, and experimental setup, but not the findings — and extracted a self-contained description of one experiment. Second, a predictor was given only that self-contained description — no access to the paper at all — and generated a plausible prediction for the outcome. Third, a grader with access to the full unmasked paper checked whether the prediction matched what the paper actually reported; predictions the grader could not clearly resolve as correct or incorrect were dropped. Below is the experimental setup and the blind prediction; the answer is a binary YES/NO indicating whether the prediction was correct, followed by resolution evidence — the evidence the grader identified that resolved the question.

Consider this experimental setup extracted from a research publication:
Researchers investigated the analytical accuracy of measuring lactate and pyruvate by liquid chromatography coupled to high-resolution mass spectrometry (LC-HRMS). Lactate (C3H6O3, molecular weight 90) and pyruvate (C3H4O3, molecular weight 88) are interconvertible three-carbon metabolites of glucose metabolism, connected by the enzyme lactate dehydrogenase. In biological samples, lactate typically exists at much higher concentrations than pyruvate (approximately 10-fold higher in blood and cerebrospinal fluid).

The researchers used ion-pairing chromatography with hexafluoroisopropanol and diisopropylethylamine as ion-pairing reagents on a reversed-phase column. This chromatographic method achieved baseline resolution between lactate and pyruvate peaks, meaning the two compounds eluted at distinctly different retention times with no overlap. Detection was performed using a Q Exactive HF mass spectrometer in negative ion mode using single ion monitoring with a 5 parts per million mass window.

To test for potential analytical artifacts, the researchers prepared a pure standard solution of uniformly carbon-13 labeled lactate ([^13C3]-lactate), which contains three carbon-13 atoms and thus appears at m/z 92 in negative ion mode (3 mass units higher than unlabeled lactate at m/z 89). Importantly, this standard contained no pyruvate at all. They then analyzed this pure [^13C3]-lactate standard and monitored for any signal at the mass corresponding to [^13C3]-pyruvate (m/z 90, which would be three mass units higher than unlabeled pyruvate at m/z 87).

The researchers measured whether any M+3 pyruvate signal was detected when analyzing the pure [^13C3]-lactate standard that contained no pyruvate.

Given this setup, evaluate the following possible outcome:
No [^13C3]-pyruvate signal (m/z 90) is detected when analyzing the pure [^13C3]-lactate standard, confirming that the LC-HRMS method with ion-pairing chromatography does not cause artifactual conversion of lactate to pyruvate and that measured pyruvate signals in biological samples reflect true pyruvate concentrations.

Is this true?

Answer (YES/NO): NO